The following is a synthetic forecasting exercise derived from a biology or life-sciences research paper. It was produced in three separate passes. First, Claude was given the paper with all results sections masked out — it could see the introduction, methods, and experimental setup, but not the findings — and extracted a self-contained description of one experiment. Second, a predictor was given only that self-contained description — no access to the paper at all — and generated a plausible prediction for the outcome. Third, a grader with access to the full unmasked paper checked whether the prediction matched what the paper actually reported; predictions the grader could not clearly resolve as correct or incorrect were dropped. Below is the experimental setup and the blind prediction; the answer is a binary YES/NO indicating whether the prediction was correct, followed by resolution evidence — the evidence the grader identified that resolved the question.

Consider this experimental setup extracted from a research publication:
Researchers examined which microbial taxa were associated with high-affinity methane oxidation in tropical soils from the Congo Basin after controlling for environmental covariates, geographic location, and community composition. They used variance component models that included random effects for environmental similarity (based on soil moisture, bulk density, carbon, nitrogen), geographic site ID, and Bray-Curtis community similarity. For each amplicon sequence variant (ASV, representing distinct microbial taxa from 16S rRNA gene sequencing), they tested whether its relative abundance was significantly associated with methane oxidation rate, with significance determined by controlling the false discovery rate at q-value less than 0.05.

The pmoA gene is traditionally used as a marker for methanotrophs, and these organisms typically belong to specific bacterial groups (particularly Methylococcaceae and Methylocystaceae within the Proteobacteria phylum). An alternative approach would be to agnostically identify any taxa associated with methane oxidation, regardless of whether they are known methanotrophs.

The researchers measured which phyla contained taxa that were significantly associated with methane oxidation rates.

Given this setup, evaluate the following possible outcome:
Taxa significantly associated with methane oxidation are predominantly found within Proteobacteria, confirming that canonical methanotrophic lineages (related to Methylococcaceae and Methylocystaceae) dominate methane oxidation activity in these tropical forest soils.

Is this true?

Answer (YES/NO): NO